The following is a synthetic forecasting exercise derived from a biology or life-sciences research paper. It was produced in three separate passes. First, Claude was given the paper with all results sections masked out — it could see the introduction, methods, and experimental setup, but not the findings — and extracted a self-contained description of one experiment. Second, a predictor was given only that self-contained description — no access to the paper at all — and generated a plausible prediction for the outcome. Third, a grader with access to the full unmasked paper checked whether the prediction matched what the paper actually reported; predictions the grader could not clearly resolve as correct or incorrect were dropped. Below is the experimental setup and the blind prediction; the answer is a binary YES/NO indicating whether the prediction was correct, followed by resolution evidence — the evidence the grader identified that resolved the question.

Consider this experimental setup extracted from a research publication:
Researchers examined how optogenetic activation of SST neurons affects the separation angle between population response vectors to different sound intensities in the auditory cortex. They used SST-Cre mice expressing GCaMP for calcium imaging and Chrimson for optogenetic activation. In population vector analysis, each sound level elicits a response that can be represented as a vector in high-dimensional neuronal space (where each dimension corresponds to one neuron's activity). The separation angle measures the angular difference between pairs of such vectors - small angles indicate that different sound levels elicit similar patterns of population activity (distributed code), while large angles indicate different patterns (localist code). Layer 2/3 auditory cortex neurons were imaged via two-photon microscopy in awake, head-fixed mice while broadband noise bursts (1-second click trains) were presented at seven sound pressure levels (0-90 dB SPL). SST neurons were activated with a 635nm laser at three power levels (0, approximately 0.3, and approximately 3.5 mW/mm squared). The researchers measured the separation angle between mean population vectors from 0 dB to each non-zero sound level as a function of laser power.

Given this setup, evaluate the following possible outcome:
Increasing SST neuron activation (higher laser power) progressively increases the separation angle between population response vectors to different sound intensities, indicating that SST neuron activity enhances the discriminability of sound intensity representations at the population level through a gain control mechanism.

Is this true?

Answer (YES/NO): NO